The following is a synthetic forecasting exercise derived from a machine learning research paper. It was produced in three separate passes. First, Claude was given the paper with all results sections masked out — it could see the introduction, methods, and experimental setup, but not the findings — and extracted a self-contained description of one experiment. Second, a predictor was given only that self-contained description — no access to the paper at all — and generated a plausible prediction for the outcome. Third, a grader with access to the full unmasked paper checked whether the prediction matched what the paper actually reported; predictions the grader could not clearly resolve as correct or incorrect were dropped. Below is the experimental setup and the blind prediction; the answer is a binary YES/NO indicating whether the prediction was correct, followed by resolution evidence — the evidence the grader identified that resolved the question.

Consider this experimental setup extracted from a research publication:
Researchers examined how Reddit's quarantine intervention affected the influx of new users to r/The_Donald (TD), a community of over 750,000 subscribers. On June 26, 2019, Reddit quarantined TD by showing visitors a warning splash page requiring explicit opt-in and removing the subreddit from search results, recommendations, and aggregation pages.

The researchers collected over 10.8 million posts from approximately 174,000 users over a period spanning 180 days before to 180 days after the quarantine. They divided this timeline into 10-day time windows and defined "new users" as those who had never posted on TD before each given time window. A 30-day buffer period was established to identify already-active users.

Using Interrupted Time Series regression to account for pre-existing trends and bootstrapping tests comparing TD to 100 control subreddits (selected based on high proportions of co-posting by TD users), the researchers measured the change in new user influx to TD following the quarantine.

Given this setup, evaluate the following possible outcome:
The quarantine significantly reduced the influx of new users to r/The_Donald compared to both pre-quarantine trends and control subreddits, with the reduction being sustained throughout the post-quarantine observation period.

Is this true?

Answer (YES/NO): YES